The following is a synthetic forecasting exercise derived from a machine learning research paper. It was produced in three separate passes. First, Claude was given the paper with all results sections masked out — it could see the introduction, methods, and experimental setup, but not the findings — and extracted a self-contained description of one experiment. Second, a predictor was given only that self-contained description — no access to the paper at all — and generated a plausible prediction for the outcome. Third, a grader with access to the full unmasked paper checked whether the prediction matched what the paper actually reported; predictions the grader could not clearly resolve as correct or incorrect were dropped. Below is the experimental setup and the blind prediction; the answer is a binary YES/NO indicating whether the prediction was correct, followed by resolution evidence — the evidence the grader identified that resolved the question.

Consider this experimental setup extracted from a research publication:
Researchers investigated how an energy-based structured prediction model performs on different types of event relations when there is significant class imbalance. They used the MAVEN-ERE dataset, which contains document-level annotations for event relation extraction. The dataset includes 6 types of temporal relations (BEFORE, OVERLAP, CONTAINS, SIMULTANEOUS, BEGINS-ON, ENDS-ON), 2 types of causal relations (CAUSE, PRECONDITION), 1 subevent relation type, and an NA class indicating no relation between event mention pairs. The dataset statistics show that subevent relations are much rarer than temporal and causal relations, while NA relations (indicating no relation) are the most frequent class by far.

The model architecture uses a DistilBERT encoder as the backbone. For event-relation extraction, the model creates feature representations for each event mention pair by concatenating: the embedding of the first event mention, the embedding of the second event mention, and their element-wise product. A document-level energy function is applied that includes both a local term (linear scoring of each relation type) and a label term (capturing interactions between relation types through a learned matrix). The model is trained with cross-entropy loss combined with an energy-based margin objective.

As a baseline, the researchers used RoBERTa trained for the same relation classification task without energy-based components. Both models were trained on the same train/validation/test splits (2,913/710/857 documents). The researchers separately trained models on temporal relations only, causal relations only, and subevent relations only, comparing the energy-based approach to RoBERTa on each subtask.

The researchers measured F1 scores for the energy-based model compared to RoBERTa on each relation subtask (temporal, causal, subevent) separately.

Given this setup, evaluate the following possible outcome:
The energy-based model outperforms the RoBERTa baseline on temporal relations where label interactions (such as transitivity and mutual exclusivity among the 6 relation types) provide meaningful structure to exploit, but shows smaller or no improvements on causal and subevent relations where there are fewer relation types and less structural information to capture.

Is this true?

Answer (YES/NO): NO